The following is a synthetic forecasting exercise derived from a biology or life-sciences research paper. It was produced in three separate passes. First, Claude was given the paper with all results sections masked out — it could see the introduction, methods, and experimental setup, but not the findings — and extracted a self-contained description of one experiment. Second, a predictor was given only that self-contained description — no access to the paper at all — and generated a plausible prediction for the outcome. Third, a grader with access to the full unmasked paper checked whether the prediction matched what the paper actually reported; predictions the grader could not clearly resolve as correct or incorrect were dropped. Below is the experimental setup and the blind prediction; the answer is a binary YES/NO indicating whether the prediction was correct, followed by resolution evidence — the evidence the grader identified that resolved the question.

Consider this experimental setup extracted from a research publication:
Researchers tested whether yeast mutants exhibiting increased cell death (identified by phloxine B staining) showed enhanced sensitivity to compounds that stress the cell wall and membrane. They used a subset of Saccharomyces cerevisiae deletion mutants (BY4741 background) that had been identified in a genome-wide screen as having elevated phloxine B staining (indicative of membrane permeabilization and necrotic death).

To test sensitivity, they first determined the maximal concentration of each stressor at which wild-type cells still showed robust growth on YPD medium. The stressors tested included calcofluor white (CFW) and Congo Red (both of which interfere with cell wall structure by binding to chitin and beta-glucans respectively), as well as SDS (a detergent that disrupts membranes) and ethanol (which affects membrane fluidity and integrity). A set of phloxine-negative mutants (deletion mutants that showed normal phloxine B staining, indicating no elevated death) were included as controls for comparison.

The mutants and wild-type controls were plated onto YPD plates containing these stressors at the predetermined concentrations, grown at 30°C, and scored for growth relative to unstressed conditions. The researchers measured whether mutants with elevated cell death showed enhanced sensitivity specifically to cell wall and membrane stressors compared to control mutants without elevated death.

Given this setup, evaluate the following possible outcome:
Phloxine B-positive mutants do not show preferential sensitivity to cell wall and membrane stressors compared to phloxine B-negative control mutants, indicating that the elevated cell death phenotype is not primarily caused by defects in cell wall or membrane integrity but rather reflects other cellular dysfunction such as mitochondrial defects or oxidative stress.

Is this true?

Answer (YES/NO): NO